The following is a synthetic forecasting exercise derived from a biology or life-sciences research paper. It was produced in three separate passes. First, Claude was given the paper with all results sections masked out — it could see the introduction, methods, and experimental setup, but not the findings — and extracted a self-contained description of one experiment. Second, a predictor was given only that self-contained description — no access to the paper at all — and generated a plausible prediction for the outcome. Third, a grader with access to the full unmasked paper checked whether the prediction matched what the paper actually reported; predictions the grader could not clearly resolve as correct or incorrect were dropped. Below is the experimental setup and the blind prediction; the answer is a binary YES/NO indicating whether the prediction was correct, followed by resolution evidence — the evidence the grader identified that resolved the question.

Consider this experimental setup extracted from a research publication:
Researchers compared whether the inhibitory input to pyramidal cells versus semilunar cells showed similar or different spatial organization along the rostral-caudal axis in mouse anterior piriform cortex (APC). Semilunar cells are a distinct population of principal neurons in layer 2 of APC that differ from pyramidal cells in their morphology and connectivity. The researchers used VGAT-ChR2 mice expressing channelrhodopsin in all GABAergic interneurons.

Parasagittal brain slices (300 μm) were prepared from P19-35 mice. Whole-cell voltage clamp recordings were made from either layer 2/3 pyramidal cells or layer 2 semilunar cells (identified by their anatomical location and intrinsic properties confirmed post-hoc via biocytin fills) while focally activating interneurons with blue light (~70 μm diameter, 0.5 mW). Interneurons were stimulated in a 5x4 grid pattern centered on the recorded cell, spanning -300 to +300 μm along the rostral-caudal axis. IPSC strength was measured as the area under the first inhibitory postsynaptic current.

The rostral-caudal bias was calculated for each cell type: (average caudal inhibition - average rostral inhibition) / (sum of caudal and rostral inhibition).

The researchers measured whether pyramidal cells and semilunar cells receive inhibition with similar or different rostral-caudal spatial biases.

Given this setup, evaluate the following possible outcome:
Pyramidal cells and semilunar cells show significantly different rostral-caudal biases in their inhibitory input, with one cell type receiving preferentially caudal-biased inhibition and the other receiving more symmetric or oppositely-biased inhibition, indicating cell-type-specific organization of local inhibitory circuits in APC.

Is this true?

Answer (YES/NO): YES